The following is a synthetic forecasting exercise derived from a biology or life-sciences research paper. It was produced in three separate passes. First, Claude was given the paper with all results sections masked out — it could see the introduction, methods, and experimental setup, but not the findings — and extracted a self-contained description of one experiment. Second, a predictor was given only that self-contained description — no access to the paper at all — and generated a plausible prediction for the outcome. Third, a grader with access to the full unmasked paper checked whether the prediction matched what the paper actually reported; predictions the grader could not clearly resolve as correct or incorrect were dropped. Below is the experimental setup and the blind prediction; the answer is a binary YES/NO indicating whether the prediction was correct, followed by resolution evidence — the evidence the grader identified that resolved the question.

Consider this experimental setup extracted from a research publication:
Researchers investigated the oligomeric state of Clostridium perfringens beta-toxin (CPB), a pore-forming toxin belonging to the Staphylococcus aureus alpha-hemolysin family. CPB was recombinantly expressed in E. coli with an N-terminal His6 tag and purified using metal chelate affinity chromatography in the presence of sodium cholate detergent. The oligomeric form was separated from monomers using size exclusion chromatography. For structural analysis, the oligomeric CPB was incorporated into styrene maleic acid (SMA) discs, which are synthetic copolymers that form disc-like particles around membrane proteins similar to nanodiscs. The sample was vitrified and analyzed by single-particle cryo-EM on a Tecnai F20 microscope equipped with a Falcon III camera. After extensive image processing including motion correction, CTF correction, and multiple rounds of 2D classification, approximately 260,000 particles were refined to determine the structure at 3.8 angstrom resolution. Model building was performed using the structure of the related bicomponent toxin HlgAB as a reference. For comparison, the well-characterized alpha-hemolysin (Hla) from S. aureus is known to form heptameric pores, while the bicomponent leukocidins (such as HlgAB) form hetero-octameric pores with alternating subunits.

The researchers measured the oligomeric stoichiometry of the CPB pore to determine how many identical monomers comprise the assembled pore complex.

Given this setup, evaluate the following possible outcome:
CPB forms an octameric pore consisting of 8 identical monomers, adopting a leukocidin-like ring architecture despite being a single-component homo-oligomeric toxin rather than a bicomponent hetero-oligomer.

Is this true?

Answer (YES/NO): YES